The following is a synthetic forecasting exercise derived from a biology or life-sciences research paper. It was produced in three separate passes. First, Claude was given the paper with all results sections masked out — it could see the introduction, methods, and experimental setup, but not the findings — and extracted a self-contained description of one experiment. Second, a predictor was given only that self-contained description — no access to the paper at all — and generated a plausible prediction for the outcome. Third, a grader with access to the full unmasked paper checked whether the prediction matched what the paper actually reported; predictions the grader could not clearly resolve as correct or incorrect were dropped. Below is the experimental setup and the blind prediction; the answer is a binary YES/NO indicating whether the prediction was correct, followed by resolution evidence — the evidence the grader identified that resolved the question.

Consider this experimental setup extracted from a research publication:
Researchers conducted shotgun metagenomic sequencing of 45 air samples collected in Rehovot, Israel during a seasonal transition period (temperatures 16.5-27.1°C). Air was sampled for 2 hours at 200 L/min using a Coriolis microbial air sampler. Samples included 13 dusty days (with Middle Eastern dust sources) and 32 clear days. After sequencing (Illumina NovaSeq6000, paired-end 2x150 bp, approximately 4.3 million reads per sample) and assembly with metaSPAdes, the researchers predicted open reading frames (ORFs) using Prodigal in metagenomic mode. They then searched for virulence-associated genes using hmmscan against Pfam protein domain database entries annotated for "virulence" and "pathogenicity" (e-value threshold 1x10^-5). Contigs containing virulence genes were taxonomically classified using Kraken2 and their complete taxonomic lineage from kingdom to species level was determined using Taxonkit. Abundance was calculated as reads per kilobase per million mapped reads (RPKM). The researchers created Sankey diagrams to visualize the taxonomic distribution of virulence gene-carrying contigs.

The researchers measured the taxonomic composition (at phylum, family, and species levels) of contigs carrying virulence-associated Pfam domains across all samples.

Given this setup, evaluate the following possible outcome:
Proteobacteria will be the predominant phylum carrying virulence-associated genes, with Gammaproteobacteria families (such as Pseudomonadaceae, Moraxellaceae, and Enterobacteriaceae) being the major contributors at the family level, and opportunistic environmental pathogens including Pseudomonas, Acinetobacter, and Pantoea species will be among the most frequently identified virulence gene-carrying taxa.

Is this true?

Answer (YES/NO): NO